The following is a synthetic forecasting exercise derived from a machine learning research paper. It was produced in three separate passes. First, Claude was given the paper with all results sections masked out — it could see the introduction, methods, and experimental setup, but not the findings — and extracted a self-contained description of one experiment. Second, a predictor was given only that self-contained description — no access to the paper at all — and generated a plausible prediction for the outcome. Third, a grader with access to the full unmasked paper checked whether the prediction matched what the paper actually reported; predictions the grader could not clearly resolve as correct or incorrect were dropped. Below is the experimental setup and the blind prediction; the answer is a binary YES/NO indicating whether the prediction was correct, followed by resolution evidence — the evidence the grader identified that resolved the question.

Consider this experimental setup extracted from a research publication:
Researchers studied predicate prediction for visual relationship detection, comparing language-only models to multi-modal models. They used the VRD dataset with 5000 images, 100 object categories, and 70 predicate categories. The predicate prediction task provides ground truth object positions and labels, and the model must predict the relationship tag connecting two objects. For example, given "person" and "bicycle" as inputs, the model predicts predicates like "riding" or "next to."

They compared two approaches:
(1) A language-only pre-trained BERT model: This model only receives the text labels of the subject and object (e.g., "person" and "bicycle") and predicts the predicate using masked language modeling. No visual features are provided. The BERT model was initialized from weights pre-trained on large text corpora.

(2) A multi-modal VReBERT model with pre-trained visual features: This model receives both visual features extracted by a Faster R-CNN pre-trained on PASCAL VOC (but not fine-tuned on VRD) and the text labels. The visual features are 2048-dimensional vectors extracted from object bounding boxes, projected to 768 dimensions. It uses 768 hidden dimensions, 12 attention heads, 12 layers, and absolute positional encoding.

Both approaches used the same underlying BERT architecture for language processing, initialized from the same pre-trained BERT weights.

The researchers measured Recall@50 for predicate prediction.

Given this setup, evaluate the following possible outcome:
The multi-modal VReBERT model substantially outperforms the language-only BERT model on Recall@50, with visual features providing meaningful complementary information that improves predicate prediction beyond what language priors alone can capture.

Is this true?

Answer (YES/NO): NO